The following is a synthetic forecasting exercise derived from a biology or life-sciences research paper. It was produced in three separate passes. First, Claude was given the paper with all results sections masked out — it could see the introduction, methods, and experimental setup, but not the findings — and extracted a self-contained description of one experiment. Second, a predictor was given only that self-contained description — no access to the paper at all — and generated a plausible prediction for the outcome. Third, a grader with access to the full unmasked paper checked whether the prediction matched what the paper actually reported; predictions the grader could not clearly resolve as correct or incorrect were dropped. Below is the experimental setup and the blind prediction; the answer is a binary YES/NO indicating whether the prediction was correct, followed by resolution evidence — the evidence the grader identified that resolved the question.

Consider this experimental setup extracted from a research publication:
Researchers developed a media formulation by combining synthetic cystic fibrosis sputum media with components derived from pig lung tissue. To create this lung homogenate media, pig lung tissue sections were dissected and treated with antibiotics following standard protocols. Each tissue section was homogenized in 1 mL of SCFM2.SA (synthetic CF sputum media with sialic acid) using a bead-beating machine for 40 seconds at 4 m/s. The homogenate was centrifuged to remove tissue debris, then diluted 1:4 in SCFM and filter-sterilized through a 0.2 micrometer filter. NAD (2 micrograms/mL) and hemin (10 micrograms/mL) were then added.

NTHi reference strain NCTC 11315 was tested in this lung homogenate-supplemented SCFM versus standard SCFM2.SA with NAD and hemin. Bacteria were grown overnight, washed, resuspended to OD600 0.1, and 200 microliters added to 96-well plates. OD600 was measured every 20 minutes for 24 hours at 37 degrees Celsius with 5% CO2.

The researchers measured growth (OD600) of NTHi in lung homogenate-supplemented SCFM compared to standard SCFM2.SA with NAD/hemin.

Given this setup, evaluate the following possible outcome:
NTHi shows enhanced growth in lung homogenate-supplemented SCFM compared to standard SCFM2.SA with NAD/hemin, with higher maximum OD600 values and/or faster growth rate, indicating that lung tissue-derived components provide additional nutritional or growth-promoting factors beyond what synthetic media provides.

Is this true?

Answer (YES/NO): YES